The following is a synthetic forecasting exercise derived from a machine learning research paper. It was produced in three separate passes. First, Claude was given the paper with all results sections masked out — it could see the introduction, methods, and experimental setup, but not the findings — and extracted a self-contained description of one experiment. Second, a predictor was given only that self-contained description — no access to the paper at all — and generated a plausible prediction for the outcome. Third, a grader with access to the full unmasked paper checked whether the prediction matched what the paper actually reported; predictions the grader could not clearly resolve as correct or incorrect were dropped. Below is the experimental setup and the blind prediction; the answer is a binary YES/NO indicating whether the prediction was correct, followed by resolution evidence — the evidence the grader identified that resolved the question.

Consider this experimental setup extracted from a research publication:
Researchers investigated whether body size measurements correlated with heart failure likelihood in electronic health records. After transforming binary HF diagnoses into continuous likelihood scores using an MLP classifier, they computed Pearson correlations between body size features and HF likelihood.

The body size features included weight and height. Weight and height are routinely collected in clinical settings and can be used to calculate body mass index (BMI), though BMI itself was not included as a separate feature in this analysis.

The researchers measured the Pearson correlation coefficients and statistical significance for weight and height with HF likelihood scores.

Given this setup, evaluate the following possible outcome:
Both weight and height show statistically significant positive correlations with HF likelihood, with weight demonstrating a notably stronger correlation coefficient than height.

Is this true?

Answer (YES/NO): NO